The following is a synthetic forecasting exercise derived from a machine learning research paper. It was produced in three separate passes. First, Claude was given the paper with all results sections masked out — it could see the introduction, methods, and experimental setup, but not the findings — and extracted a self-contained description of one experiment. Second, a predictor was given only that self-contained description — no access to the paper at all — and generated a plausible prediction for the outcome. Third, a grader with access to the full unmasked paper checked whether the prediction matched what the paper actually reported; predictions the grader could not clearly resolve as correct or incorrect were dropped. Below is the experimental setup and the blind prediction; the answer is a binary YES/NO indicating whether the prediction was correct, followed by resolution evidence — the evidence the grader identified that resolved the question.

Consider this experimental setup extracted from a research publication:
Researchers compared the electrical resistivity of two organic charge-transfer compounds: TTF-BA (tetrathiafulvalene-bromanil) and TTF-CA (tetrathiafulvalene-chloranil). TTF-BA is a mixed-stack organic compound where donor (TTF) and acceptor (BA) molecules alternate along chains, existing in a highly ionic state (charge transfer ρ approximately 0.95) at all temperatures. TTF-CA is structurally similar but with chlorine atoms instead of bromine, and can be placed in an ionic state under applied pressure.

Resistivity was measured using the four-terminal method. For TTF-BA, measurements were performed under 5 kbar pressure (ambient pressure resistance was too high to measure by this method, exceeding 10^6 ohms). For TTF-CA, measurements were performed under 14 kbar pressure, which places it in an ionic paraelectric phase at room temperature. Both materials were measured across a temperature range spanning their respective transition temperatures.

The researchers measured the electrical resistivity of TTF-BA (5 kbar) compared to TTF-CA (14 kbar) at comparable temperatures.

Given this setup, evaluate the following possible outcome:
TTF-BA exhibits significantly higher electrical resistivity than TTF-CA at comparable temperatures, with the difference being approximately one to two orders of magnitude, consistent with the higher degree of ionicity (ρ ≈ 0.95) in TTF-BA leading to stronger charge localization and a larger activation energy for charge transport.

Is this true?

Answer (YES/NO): NO